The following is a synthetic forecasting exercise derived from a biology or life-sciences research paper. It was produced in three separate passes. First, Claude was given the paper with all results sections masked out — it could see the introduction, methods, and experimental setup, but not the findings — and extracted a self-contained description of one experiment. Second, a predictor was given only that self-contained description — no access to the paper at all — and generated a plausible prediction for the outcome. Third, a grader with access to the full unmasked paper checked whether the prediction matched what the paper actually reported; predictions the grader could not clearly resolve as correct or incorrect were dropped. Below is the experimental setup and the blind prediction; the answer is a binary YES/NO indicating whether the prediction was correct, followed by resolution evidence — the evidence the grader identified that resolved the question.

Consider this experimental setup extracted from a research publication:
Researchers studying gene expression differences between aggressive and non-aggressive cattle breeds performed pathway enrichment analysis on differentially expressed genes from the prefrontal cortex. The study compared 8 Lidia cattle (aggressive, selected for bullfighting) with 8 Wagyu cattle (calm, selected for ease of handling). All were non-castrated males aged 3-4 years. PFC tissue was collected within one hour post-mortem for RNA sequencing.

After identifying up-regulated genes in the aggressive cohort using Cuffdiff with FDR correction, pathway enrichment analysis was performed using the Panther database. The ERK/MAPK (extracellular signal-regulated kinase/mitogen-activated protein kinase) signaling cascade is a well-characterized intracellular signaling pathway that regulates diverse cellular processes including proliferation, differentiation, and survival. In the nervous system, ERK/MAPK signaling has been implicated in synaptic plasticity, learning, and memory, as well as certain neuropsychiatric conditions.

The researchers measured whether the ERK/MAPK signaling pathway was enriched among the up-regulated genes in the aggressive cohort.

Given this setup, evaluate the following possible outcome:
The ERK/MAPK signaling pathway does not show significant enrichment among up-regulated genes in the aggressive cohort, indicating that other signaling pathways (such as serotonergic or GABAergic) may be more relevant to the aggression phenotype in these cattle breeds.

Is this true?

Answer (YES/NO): NO